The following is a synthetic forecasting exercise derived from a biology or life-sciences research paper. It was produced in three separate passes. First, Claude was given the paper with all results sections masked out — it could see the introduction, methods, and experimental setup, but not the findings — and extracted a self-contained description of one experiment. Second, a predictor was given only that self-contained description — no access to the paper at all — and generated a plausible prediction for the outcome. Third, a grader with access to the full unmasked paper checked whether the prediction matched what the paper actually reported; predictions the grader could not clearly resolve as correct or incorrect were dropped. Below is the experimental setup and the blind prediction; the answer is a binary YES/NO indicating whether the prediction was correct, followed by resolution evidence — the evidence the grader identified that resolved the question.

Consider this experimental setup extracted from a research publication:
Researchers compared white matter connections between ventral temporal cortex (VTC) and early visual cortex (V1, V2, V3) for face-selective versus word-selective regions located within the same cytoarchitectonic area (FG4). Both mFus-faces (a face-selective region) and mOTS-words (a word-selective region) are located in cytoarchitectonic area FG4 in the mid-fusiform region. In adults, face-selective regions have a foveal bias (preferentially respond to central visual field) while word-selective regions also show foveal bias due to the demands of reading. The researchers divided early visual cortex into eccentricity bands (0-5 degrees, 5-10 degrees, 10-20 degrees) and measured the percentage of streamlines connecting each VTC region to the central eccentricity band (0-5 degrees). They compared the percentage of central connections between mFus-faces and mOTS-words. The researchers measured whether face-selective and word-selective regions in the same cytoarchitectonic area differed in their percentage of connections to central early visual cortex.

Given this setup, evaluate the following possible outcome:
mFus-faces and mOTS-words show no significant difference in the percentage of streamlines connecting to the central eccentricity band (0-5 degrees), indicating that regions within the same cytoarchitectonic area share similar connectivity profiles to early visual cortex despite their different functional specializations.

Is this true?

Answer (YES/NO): YES